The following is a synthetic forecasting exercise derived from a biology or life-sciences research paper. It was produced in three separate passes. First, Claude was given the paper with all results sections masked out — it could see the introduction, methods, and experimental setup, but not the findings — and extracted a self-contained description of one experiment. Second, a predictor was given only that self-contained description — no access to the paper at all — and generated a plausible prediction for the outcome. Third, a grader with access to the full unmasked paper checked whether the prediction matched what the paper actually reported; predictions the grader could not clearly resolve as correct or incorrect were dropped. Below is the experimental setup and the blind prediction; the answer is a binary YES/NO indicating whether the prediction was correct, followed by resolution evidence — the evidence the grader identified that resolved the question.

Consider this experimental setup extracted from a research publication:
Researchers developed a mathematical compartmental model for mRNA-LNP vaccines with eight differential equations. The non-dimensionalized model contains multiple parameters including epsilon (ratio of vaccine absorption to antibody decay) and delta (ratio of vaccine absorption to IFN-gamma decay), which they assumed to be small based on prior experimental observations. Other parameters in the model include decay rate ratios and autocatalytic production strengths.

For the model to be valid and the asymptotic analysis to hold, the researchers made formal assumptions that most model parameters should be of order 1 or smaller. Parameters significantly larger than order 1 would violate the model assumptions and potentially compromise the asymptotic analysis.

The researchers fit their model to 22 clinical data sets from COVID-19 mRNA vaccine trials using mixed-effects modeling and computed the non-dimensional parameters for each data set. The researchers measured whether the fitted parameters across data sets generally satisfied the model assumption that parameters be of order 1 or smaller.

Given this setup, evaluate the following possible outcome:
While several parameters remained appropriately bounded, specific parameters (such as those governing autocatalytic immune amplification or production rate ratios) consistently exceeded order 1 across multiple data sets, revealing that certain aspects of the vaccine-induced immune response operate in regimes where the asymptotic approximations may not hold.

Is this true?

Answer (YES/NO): NO